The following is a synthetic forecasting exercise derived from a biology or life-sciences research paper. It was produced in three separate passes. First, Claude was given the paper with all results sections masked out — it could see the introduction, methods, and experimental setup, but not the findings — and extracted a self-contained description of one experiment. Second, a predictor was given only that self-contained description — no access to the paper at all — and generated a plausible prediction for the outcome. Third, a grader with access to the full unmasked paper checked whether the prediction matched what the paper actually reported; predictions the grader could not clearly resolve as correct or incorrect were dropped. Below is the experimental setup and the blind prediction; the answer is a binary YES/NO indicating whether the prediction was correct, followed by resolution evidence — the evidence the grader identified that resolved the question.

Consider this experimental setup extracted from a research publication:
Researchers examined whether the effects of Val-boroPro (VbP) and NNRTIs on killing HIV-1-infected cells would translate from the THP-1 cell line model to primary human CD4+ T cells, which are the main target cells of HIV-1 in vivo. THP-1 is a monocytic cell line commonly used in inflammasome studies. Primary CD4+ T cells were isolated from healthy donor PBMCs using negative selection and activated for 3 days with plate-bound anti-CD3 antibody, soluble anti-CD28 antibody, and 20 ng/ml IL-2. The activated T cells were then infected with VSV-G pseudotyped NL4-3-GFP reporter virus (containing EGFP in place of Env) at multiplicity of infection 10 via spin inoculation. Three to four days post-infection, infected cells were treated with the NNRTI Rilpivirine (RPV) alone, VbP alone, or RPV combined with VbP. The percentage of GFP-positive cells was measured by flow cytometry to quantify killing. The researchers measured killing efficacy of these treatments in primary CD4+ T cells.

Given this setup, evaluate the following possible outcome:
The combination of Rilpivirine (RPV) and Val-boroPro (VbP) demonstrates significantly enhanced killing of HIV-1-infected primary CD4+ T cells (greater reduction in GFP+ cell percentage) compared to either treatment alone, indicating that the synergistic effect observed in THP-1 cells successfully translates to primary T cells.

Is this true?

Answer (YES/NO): YES